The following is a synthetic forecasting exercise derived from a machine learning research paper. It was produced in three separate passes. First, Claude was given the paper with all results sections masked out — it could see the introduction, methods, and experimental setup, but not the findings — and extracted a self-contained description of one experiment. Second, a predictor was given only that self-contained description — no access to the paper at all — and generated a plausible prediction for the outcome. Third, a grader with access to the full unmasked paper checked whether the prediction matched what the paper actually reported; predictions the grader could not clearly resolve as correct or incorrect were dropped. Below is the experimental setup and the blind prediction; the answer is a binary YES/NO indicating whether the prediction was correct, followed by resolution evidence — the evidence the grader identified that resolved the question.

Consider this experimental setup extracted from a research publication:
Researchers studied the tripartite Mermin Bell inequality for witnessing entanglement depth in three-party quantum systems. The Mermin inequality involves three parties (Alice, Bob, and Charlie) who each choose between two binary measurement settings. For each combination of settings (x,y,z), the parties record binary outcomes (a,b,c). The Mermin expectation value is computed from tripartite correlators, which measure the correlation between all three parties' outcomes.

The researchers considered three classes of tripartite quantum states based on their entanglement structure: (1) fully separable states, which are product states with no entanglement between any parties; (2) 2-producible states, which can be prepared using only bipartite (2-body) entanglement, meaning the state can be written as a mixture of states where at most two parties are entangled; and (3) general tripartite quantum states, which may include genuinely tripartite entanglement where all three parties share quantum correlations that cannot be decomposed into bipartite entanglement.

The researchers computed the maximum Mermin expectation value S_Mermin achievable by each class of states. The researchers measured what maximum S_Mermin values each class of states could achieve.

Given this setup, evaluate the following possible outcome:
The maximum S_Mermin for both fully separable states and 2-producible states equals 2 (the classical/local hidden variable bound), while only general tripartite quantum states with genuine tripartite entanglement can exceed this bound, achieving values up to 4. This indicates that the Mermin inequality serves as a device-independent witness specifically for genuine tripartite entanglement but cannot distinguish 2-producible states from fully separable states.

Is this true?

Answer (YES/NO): NO